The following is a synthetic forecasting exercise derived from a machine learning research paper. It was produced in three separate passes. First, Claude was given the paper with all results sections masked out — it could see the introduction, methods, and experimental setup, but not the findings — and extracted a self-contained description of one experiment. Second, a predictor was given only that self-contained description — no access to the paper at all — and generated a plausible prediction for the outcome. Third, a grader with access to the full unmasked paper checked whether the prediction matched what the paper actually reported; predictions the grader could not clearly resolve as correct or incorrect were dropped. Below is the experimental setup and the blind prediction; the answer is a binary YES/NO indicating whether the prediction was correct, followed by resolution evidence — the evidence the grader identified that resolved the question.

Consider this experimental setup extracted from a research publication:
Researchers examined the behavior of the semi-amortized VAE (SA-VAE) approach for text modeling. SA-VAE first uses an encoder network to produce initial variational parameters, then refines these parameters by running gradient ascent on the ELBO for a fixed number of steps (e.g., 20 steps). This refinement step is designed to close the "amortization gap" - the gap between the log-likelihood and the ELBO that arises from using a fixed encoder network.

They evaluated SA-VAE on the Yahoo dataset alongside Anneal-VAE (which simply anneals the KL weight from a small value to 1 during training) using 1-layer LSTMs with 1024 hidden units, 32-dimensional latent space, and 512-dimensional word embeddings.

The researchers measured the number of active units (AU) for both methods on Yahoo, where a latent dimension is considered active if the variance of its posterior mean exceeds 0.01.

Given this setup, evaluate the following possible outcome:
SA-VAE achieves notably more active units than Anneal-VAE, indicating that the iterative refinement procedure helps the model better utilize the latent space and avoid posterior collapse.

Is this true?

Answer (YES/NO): YES